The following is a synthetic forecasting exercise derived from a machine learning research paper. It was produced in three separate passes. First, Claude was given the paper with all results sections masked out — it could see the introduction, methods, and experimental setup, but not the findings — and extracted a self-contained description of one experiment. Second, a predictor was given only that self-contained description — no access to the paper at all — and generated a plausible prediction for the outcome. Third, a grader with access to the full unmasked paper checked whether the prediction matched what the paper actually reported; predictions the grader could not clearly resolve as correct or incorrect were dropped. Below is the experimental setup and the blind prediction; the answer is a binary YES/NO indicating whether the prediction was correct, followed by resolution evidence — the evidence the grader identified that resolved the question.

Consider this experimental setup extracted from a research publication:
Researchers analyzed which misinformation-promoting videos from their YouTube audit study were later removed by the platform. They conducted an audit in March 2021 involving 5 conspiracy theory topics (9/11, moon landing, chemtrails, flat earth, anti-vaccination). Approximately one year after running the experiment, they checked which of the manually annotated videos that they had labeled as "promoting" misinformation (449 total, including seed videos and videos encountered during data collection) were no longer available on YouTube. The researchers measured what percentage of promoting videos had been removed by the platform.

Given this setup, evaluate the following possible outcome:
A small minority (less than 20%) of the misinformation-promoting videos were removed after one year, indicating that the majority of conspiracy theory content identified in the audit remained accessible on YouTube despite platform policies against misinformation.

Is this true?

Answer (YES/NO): YES